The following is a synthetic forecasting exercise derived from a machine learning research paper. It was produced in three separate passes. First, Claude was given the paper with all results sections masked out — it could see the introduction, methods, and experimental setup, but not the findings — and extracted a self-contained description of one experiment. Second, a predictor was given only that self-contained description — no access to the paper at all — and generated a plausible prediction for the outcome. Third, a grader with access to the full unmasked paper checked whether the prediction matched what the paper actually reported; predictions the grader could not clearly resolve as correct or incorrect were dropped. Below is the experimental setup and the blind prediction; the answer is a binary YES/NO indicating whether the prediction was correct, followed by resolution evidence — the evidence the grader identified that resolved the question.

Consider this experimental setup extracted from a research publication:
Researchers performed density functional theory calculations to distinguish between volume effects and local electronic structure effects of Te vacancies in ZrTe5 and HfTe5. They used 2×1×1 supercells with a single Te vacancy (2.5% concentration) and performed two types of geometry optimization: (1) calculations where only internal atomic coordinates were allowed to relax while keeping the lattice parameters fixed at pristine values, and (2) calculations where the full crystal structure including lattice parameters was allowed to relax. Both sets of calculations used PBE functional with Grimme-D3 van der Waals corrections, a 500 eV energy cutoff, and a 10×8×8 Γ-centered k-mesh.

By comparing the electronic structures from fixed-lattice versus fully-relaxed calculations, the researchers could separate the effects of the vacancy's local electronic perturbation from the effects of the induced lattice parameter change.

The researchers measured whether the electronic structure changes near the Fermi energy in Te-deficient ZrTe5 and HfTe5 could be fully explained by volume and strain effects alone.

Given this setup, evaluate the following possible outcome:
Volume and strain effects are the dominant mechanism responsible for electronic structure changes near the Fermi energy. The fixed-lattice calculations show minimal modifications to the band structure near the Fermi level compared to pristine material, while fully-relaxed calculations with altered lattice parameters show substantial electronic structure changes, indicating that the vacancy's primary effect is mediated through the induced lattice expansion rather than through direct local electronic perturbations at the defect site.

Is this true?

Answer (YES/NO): NO